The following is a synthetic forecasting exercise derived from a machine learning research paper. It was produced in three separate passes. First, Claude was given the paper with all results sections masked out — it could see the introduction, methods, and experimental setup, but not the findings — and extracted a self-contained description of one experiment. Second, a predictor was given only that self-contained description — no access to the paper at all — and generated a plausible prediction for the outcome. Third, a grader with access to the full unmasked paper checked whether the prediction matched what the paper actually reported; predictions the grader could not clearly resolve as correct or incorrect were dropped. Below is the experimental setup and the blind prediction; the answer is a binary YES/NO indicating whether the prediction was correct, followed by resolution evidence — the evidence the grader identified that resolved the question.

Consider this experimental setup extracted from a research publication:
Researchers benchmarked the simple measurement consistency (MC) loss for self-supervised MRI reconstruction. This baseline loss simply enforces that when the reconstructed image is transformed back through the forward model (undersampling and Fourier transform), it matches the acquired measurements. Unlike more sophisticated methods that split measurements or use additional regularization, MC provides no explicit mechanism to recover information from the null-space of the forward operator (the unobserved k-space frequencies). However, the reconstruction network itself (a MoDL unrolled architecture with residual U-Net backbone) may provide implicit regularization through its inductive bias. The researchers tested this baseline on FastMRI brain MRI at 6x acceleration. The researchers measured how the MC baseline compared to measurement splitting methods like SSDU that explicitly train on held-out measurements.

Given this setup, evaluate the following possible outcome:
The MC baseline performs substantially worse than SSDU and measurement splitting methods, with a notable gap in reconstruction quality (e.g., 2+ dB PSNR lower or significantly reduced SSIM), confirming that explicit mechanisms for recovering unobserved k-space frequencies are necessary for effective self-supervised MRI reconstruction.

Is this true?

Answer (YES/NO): NO